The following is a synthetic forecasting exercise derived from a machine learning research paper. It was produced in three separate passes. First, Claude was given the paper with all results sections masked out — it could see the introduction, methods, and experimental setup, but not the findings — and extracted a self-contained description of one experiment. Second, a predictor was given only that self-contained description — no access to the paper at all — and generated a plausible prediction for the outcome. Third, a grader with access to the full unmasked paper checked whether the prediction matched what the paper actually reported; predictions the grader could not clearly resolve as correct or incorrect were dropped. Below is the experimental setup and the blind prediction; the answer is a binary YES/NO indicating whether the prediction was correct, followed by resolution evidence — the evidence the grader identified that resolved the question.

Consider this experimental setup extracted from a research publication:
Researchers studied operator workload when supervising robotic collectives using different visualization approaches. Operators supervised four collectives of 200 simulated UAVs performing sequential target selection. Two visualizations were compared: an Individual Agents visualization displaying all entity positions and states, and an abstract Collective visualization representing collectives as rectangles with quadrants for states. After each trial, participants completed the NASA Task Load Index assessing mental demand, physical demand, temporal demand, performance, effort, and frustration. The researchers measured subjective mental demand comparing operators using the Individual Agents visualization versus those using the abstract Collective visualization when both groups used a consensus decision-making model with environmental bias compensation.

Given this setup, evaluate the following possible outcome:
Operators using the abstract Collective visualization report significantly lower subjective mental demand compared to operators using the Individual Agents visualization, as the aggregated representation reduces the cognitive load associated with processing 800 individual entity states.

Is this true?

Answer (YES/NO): NO